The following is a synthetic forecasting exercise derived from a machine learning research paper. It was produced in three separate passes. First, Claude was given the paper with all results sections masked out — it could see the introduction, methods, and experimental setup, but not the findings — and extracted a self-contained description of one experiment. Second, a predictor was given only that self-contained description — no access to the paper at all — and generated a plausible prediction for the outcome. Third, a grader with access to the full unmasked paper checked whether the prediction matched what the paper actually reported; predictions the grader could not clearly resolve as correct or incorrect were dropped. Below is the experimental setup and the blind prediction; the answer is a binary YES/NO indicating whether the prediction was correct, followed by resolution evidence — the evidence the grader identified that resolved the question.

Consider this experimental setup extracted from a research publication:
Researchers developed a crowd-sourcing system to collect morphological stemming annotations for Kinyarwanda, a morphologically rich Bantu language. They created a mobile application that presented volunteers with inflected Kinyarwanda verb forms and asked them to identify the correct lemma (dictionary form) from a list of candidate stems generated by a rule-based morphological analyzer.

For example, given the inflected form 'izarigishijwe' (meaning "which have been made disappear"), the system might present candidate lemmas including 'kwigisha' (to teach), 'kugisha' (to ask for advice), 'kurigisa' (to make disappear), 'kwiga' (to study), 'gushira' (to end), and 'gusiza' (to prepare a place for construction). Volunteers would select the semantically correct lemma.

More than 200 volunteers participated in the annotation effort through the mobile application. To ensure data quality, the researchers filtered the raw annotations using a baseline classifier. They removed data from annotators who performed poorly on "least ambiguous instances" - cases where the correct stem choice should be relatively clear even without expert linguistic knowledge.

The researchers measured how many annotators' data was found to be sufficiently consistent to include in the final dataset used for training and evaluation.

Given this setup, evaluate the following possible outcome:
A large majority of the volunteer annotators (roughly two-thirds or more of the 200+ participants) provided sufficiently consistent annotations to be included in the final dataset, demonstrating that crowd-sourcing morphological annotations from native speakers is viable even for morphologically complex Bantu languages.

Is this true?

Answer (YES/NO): NO